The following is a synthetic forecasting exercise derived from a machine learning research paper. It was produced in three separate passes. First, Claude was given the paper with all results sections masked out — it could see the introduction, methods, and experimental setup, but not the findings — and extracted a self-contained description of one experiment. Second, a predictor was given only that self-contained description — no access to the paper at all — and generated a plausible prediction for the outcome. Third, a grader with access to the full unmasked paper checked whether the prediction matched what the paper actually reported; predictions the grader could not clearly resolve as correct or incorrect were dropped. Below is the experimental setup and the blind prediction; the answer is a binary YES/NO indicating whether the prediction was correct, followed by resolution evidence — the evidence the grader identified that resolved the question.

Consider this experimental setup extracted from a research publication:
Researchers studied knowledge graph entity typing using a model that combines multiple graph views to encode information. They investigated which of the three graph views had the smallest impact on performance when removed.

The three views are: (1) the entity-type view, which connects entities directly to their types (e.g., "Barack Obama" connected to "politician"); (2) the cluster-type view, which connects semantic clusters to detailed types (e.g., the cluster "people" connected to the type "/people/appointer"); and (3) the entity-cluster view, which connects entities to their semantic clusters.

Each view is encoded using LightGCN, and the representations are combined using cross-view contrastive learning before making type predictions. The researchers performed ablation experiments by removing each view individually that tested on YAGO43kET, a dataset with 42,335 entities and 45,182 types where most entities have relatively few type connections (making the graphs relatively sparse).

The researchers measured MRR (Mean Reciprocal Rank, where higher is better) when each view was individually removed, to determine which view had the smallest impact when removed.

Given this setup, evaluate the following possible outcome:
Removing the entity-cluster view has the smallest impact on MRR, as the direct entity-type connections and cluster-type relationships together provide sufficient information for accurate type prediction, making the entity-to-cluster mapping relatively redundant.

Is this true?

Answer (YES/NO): NO